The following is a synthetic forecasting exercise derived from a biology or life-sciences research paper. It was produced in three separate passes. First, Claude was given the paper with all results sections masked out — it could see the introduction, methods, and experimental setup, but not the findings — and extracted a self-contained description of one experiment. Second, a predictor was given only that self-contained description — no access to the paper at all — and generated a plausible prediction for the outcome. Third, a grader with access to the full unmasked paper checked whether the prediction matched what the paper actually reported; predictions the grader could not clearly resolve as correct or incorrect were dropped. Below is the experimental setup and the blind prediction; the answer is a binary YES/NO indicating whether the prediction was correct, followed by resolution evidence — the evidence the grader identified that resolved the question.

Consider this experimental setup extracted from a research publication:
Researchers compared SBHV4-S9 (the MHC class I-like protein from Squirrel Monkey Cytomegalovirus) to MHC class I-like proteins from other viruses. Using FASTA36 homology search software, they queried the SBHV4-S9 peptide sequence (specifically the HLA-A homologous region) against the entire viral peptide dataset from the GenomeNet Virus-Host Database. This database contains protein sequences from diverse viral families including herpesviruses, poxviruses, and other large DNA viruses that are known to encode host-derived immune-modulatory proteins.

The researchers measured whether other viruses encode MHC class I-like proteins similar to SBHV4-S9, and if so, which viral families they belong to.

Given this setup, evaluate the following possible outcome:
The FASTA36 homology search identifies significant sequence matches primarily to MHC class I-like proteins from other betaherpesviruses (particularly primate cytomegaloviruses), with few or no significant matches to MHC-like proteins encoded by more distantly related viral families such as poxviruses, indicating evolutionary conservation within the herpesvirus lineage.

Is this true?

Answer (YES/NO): NO